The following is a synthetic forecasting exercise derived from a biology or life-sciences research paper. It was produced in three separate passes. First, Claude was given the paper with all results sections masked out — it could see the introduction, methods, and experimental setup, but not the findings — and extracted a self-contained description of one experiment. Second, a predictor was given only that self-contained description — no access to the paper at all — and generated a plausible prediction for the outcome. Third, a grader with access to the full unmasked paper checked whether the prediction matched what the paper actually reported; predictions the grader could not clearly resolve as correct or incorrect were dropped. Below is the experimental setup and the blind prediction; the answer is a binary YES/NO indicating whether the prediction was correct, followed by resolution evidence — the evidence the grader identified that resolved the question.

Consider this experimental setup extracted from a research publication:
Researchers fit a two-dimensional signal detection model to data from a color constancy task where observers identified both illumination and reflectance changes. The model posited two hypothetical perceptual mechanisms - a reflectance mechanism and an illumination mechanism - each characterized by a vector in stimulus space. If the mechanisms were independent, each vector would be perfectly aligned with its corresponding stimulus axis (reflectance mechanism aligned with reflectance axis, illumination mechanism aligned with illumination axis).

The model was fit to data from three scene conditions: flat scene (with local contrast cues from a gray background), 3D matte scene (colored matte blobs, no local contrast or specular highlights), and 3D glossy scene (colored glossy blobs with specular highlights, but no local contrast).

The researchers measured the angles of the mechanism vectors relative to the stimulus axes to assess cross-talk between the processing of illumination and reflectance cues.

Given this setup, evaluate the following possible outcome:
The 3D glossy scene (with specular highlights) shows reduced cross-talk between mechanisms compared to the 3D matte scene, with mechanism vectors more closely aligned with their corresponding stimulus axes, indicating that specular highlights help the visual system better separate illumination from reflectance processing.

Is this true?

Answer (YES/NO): YES